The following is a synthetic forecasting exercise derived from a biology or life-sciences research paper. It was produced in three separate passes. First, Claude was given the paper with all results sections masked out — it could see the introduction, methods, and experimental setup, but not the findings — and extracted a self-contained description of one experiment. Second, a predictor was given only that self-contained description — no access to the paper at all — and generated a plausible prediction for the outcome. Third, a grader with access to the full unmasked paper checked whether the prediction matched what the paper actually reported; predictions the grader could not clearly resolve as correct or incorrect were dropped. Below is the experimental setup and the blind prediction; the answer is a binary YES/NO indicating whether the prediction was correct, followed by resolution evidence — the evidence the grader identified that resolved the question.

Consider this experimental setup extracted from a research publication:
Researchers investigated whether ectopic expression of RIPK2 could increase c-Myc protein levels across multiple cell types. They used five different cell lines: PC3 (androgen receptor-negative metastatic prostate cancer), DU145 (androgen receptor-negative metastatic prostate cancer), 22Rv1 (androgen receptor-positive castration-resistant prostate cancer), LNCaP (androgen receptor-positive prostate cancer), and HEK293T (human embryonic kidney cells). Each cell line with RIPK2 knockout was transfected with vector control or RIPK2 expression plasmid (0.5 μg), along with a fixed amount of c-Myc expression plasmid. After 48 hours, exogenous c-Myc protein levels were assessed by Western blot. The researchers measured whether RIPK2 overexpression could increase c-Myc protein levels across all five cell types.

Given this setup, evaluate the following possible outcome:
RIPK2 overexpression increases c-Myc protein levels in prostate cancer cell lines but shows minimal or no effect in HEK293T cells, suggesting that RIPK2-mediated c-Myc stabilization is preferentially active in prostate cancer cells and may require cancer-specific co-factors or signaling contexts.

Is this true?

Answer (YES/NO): NO